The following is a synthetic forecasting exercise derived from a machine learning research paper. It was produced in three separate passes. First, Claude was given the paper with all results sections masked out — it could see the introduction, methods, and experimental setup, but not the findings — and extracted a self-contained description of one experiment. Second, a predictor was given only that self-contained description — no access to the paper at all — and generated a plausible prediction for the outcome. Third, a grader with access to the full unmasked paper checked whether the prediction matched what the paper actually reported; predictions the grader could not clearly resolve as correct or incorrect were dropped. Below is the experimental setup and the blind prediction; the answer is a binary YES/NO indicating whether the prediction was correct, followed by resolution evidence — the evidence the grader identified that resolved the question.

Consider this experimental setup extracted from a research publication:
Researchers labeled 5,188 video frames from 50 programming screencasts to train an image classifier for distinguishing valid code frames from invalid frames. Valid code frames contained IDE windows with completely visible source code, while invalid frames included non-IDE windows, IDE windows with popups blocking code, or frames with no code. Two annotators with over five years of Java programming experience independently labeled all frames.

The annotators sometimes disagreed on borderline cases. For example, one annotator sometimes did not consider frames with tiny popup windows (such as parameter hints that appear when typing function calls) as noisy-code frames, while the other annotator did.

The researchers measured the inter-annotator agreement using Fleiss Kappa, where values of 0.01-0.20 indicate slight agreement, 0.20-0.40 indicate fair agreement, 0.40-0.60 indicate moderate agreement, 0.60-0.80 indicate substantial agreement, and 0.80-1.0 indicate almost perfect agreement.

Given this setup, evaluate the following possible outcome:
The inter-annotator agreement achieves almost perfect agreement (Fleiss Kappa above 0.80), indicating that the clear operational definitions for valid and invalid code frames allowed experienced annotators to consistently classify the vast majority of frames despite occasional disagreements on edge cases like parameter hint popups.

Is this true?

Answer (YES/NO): YES